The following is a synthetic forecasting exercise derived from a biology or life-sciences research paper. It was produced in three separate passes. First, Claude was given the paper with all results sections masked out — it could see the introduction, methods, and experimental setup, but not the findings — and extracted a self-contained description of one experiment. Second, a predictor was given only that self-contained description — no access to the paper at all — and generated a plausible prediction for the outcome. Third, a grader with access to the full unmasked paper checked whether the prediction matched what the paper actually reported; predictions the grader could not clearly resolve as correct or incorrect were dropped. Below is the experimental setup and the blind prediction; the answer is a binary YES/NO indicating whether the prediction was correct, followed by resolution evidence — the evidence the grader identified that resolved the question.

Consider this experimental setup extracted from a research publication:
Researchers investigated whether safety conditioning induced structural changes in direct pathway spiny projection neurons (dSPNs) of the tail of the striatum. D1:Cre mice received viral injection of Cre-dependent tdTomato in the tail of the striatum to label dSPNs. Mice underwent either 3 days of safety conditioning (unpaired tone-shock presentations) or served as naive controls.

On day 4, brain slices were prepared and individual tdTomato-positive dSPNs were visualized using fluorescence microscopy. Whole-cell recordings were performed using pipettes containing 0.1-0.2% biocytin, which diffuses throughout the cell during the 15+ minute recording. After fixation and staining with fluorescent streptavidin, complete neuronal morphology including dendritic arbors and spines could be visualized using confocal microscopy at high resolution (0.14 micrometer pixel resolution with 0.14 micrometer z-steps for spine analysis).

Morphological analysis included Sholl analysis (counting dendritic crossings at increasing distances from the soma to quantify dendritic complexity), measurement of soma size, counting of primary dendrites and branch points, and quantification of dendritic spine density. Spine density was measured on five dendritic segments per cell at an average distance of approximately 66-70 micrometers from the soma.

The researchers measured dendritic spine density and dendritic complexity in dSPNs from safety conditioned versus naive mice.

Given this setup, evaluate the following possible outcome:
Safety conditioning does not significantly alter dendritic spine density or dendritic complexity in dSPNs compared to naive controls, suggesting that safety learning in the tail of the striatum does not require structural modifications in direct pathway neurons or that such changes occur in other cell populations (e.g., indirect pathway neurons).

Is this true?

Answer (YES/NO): NO